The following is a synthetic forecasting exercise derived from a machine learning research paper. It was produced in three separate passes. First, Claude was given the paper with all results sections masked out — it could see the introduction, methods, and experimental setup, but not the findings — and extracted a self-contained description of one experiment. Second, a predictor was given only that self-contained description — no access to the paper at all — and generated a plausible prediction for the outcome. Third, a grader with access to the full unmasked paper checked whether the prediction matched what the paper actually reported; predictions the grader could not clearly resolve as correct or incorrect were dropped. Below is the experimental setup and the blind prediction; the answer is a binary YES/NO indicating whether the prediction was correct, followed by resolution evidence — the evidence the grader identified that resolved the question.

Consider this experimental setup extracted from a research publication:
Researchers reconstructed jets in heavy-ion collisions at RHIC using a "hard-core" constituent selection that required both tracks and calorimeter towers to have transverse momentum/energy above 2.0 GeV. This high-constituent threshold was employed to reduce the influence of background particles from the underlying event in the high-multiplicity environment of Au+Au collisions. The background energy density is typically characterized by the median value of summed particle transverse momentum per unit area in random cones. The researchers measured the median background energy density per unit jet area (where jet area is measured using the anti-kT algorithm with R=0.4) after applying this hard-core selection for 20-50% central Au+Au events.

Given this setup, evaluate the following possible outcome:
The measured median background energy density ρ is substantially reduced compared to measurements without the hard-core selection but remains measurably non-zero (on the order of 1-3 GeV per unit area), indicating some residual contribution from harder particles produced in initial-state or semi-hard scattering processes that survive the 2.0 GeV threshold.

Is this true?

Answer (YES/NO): NO